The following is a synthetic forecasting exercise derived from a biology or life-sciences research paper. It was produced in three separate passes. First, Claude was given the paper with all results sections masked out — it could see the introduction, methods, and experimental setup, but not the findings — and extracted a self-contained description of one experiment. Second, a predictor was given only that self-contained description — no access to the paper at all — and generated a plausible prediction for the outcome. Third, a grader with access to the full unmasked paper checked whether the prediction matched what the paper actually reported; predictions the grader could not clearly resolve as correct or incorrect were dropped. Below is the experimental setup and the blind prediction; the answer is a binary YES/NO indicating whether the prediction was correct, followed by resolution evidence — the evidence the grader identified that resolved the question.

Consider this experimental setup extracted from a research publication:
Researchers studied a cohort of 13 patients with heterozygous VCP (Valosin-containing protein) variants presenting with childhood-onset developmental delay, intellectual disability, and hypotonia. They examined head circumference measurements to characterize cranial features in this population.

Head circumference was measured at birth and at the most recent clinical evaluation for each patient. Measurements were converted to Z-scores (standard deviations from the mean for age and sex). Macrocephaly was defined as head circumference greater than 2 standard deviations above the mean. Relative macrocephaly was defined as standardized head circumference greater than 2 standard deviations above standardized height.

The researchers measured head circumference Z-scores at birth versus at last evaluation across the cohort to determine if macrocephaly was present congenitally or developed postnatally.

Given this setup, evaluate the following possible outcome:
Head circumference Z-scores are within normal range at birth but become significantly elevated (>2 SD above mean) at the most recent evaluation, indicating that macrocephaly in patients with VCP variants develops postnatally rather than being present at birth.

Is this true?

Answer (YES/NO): NO